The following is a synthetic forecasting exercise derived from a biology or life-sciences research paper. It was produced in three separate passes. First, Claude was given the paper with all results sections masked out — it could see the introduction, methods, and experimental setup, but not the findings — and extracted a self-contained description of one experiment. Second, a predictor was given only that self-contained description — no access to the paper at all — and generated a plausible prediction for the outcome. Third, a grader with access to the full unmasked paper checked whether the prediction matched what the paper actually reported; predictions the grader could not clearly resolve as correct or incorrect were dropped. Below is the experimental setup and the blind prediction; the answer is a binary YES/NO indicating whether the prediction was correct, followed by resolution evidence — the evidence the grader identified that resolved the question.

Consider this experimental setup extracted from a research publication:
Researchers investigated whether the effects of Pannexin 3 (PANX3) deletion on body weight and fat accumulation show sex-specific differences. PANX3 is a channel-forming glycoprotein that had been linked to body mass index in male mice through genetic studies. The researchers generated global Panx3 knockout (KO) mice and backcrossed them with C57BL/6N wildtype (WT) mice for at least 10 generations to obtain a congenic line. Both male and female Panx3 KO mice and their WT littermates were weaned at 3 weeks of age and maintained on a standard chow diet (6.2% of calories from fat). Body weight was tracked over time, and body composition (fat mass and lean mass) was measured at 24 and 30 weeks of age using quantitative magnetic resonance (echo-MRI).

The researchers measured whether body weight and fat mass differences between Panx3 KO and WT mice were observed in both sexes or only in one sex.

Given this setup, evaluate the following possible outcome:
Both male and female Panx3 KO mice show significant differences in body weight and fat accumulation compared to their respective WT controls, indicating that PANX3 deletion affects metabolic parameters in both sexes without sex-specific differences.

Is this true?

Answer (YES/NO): NO